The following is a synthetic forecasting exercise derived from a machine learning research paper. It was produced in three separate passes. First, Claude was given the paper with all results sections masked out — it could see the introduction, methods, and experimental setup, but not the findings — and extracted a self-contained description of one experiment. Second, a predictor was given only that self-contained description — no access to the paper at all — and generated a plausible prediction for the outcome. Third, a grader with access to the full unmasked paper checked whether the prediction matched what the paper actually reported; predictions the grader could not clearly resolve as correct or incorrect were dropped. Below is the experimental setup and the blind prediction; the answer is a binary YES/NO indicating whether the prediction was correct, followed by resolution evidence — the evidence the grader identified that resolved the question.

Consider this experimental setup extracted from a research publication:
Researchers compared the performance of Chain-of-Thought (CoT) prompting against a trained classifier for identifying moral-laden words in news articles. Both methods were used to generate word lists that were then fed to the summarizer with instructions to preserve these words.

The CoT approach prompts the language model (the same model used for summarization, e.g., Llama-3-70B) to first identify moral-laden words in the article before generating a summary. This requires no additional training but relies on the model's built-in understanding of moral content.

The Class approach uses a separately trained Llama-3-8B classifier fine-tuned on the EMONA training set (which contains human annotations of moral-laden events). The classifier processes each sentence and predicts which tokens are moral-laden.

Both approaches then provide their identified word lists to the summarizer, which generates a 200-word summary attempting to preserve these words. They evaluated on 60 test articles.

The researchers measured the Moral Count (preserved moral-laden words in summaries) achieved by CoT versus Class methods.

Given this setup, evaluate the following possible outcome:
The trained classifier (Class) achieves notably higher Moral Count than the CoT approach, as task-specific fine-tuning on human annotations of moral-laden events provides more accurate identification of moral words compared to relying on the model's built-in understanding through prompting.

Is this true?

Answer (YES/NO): YES